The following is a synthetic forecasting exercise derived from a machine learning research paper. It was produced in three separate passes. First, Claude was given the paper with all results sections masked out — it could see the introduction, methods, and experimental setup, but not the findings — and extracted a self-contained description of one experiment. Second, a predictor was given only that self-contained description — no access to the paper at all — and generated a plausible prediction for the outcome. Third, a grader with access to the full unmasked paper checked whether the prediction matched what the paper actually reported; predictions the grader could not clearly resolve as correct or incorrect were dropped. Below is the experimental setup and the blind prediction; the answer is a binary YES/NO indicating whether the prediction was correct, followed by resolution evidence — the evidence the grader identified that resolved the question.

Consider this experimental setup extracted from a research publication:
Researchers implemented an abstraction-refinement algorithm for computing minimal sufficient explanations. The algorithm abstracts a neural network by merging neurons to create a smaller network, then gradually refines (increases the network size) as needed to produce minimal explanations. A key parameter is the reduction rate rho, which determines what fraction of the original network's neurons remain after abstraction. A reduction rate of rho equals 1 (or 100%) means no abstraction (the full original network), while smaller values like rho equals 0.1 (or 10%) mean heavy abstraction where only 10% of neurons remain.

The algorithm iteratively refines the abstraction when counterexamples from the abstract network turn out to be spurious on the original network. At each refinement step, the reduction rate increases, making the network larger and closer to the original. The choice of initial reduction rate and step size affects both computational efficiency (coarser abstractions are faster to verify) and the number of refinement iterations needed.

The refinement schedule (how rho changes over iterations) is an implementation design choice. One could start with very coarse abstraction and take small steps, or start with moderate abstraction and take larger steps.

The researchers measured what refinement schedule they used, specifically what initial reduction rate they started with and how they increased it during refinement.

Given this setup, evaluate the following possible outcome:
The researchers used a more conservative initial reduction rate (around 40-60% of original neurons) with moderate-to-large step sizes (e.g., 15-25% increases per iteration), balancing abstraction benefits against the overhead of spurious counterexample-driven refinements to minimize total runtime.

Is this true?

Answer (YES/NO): NO